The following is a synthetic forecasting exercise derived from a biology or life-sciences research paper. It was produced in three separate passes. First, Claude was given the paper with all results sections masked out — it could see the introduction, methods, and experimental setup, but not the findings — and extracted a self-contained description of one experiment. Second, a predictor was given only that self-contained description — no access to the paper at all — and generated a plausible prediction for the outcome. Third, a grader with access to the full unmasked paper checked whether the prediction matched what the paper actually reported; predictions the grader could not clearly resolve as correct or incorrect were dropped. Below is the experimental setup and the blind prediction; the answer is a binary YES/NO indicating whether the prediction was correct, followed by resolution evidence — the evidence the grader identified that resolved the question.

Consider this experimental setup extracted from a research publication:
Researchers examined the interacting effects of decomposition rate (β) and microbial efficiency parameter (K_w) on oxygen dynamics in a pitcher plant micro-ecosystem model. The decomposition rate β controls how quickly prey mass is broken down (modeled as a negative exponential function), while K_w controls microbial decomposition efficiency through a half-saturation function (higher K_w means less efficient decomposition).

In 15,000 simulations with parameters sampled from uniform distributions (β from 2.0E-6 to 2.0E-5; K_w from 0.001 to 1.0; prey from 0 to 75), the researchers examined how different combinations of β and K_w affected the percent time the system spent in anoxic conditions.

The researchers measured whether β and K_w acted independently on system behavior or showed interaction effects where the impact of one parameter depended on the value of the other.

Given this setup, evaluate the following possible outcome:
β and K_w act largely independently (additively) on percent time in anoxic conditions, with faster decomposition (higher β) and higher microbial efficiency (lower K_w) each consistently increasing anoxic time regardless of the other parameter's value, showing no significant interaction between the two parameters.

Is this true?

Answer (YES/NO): NO